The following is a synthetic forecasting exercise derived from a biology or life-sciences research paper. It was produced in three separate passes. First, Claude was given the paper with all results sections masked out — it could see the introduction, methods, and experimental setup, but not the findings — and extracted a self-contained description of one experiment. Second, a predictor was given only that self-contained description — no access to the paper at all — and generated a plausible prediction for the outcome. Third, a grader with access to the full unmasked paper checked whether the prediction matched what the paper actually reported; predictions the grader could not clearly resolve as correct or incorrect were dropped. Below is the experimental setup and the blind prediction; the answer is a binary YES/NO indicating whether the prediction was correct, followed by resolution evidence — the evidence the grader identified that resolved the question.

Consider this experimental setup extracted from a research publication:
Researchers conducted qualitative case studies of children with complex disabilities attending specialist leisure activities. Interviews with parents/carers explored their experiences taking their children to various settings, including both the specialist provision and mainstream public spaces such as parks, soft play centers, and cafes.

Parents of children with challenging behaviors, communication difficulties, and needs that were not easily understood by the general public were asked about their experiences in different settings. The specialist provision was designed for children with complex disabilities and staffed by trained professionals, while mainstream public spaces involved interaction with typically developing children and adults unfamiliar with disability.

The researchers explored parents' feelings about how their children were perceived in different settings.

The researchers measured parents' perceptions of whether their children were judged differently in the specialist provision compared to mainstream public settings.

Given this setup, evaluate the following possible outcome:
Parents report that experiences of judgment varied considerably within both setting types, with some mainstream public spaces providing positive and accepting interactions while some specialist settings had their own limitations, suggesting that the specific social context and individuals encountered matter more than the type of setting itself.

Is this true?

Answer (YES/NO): NO